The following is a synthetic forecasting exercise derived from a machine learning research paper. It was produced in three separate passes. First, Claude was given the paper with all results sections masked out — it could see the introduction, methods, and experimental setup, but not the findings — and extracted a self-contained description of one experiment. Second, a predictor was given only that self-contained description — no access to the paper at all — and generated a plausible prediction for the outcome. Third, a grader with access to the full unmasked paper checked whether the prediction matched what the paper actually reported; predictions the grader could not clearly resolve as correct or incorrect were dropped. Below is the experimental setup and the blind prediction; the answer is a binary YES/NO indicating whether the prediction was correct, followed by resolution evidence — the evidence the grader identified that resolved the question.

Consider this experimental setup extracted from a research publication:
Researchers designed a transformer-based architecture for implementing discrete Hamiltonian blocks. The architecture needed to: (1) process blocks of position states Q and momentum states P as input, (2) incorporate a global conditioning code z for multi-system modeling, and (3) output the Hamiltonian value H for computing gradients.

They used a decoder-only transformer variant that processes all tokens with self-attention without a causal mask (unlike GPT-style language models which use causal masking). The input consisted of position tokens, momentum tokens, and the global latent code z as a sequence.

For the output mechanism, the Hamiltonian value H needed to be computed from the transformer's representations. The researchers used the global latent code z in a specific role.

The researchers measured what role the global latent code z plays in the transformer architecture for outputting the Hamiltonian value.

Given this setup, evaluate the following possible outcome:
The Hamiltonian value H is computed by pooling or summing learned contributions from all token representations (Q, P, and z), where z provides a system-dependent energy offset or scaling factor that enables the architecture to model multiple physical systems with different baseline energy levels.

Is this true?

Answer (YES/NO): NO